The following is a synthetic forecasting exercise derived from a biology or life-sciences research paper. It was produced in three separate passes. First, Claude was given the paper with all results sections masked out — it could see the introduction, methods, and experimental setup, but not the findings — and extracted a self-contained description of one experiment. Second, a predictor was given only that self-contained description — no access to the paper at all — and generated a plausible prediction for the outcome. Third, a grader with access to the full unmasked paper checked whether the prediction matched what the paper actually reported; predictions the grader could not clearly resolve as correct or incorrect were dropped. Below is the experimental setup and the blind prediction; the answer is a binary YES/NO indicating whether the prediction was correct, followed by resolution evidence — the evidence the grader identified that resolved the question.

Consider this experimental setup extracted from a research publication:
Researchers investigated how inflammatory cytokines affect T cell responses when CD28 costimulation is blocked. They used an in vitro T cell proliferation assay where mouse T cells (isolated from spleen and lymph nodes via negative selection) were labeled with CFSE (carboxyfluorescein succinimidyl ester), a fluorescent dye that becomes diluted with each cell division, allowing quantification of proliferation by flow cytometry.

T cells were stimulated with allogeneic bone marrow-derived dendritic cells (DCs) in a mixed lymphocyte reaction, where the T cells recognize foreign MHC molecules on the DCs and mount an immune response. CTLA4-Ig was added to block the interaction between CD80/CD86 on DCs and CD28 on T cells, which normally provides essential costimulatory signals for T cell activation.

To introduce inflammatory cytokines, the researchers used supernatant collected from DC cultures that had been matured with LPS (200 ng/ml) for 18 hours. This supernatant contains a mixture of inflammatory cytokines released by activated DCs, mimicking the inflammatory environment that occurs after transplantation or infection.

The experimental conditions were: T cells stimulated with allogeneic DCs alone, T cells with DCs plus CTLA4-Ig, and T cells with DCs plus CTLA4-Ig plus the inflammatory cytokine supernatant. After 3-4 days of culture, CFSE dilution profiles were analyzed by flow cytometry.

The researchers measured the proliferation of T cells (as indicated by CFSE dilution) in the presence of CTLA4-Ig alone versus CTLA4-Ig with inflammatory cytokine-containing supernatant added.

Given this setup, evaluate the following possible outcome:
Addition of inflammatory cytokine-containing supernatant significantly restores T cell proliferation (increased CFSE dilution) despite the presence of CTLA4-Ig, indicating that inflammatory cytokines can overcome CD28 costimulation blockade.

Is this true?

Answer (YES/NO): YES